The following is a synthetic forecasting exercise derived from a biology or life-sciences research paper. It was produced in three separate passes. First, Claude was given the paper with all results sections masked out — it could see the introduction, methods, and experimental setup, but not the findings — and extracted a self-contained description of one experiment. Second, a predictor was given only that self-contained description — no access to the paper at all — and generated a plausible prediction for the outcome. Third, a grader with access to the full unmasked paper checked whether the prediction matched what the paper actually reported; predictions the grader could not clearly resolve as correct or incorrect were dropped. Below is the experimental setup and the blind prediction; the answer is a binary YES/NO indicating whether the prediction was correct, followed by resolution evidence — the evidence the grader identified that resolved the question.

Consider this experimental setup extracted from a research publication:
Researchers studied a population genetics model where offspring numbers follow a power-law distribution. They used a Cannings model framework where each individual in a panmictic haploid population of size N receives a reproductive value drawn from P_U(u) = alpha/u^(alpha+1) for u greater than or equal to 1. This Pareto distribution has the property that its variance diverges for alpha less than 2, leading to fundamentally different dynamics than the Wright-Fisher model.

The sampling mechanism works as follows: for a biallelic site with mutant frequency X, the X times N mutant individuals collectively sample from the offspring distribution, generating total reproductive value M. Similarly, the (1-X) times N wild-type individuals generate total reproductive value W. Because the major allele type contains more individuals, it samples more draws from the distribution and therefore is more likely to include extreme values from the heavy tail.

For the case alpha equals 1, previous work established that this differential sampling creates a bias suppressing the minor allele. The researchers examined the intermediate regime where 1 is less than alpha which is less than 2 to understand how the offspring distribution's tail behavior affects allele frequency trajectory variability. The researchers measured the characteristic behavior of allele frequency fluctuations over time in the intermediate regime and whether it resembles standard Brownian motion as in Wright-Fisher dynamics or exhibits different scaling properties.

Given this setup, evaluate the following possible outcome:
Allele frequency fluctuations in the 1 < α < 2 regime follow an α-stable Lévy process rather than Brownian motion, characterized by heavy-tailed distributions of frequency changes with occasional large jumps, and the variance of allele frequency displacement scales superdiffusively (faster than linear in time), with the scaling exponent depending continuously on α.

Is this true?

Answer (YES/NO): NO